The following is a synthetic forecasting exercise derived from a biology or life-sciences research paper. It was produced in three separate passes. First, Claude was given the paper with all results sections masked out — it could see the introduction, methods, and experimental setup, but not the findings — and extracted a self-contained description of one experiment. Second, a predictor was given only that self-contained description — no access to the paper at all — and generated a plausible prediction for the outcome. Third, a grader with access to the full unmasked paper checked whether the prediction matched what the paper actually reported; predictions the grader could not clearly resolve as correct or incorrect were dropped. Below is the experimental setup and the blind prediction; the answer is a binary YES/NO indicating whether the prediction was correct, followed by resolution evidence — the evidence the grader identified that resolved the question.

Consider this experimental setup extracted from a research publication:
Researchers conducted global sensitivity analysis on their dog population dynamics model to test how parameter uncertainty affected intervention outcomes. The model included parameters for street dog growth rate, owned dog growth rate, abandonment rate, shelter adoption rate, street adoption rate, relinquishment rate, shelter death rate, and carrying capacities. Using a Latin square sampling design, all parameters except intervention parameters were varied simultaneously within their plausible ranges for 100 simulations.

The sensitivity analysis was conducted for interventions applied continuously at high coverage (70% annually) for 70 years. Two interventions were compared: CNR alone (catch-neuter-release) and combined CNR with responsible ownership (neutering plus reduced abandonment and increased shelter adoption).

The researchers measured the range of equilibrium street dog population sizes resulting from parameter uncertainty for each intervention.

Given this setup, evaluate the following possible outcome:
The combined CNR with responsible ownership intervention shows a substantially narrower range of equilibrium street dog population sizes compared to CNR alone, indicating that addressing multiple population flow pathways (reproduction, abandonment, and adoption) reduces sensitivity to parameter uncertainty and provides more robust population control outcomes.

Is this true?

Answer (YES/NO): NO